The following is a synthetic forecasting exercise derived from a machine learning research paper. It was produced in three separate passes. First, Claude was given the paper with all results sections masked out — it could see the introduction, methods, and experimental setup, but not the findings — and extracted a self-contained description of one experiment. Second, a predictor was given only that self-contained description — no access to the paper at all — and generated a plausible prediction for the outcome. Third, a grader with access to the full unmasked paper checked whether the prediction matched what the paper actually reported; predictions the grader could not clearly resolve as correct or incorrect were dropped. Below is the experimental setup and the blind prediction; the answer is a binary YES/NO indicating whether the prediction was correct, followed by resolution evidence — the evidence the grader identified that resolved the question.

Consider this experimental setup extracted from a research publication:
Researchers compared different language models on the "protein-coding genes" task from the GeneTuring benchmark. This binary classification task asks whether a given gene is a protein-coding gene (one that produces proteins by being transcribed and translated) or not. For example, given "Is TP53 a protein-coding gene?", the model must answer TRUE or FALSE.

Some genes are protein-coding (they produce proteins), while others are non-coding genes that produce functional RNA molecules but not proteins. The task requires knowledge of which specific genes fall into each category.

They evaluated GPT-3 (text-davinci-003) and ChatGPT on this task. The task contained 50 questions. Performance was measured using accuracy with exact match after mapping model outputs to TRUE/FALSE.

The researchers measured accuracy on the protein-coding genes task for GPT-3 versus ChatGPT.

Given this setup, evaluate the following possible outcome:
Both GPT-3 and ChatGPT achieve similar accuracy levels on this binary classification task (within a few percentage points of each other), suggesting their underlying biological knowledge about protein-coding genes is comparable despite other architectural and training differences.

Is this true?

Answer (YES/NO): NO